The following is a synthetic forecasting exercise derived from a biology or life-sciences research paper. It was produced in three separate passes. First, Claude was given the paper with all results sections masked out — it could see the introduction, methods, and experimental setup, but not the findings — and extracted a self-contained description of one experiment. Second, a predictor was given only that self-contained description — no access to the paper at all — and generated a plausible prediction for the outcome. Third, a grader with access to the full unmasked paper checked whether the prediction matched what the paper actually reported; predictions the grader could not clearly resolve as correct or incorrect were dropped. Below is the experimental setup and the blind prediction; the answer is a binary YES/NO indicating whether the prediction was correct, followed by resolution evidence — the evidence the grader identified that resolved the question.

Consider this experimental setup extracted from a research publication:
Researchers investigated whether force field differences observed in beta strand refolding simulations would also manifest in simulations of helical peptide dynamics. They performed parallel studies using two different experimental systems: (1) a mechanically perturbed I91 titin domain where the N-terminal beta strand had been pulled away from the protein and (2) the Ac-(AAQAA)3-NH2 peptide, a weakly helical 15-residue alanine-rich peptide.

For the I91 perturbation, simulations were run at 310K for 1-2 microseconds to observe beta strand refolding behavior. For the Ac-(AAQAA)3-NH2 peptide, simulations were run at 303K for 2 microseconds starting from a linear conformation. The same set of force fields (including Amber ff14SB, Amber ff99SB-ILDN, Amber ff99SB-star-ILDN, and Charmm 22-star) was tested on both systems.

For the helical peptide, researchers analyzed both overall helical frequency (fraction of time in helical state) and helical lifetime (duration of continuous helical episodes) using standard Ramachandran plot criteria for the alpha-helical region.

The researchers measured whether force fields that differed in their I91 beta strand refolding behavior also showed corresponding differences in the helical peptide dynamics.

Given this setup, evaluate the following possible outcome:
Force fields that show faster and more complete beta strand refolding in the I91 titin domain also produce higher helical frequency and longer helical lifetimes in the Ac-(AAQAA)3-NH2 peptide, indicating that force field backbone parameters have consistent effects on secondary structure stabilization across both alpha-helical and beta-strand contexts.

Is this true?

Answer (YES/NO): NO